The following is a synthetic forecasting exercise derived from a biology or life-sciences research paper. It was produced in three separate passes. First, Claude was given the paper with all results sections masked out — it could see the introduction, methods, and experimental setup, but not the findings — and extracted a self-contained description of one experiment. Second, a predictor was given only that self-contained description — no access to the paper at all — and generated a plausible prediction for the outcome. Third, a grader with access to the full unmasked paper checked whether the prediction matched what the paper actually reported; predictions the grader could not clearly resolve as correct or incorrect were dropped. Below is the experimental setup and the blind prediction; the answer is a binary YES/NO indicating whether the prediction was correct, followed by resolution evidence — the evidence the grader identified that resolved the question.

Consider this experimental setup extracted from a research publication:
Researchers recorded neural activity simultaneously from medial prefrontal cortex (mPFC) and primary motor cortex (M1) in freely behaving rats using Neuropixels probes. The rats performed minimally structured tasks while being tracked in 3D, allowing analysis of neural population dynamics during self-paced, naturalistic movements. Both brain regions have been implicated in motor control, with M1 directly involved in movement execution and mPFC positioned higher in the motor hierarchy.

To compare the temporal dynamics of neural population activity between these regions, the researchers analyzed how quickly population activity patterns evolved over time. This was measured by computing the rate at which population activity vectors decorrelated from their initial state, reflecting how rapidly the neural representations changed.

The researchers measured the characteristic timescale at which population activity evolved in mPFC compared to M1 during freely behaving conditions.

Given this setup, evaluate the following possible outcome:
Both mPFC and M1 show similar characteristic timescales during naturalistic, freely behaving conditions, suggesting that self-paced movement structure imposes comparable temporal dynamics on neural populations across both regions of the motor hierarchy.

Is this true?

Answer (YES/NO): NO